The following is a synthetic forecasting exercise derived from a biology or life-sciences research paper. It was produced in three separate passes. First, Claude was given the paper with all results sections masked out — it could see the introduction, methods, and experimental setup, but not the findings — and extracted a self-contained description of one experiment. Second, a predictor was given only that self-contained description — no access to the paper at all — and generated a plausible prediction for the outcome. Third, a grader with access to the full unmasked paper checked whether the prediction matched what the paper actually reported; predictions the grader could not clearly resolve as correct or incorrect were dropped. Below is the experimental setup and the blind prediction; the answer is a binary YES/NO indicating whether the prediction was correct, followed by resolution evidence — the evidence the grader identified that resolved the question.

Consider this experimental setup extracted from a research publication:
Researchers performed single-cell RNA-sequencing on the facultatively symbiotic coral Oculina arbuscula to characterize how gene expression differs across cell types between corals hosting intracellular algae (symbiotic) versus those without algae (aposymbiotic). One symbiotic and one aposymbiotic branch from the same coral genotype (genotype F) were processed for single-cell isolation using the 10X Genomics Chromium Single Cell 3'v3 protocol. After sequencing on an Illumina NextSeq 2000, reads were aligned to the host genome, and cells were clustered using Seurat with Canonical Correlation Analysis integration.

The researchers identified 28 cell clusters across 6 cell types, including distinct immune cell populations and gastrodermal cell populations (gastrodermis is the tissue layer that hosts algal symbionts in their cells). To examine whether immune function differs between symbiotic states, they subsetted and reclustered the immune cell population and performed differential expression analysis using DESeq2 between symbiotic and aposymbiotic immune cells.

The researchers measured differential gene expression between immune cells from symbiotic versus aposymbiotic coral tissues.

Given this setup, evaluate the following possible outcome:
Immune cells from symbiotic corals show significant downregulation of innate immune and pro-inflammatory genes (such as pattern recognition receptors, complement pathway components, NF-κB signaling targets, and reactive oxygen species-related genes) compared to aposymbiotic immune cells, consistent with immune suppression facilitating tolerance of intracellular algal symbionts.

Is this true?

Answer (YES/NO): NO